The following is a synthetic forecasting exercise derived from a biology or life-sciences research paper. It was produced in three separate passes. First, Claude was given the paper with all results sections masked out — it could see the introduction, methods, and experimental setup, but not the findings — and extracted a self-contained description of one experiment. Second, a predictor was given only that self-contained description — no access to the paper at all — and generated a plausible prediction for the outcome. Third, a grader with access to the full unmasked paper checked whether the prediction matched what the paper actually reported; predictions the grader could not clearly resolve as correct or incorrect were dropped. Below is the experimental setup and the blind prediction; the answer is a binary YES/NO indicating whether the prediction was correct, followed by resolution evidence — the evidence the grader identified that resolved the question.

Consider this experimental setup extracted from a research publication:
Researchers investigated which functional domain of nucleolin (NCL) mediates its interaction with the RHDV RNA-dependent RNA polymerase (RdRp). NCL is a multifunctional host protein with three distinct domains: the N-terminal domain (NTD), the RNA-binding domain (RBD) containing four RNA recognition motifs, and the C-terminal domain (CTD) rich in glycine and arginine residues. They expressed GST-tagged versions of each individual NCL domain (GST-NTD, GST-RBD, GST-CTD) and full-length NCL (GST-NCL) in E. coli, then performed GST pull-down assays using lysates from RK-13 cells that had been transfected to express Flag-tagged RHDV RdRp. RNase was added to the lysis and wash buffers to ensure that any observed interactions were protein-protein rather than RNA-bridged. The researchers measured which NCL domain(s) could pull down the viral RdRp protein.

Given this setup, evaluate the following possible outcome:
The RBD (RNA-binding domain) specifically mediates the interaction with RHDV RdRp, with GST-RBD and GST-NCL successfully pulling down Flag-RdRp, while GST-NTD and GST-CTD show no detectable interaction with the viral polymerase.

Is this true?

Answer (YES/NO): YES